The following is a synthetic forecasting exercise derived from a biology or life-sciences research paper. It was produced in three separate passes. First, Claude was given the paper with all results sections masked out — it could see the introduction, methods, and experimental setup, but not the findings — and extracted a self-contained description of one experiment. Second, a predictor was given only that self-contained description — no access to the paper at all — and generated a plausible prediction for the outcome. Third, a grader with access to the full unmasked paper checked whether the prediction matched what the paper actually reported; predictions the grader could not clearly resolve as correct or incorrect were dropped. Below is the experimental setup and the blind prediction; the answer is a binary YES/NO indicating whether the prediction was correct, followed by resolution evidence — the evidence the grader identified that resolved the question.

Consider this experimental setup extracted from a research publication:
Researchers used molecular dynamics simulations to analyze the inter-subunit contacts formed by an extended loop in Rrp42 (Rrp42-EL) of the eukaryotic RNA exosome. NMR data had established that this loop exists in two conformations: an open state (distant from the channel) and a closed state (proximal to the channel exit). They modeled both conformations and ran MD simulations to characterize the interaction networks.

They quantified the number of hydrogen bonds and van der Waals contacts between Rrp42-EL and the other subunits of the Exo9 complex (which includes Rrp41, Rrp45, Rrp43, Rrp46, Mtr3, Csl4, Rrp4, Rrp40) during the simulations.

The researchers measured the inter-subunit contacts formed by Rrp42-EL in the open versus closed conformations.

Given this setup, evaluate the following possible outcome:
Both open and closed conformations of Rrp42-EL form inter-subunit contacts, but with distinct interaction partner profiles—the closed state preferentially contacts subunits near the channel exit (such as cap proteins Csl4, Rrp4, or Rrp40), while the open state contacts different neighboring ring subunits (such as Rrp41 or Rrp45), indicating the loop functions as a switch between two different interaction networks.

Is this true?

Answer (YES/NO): NO